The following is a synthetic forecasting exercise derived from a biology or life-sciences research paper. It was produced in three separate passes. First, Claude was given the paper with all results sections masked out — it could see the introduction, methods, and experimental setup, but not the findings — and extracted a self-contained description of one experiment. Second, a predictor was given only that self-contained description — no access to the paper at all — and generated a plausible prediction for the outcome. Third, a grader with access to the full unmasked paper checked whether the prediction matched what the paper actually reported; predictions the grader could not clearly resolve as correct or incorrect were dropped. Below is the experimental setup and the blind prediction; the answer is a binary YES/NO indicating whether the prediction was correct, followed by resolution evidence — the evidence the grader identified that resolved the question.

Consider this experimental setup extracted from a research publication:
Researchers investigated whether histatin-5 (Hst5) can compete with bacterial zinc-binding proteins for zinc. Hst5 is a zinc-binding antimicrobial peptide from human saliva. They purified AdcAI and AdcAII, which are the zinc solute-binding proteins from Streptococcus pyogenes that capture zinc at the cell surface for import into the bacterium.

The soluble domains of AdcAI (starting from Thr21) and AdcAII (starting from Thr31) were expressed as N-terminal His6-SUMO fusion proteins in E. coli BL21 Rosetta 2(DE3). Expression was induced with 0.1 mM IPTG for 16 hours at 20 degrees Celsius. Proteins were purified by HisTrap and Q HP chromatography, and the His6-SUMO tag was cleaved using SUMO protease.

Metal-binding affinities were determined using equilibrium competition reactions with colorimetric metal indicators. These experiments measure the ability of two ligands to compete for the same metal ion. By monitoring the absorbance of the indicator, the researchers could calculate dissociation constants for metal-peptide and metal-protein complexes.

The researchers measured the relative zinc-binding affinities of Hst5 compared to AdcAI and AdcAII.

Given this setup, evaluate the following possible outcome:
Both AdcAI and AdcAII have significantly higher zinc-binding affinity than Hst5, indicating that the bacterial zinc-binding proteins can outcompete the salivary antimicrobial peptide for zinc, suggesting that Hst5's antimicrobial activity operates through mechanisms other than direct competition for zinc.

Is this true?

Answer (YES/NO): YES